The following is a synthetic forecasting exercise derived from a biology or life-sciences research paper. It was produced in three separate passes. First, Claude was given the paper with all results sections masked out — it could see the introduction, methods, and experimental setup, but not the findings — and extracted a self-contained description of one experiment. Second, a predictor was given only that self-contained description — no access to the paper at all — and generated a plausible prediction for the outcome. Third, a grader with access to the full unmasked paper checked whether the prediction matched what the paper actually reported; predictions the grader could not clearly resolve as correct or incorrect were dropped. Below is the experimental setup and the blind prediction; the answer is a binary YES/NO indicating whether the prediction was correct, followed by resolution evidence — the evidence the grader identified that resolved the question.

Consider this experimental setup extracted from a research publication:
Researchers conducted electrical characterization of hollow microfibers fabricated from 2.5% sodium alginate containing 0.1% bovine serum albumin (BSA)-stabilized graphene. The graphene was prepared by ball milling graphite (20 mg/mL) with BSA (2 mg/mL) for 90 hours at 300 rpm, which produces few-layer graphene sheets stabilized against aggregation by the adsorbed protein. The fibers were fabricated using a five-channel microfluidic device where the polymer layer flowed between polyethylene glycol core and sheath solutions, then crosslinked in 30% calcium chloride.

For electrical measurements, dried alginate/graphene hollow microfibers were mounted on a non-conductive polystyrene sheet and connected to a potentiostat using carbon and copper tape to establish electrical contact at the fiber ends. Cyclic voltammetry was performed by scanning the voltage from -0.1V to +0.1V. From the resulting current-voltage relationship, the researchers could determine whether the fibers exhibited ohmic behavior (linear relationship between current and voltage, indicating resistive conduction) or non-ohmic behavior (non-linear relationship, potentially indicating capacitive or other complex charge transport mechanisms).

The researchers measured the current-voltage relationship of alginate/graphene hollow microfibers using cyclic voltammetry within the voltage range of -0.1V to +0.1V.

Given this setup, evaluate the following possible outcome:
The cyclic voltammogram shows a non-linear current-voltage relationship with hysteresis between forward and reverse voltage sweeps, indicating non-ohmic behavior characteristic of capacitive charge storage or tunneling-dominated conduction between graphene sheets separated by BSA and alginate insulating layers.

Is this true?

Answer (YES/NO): NO